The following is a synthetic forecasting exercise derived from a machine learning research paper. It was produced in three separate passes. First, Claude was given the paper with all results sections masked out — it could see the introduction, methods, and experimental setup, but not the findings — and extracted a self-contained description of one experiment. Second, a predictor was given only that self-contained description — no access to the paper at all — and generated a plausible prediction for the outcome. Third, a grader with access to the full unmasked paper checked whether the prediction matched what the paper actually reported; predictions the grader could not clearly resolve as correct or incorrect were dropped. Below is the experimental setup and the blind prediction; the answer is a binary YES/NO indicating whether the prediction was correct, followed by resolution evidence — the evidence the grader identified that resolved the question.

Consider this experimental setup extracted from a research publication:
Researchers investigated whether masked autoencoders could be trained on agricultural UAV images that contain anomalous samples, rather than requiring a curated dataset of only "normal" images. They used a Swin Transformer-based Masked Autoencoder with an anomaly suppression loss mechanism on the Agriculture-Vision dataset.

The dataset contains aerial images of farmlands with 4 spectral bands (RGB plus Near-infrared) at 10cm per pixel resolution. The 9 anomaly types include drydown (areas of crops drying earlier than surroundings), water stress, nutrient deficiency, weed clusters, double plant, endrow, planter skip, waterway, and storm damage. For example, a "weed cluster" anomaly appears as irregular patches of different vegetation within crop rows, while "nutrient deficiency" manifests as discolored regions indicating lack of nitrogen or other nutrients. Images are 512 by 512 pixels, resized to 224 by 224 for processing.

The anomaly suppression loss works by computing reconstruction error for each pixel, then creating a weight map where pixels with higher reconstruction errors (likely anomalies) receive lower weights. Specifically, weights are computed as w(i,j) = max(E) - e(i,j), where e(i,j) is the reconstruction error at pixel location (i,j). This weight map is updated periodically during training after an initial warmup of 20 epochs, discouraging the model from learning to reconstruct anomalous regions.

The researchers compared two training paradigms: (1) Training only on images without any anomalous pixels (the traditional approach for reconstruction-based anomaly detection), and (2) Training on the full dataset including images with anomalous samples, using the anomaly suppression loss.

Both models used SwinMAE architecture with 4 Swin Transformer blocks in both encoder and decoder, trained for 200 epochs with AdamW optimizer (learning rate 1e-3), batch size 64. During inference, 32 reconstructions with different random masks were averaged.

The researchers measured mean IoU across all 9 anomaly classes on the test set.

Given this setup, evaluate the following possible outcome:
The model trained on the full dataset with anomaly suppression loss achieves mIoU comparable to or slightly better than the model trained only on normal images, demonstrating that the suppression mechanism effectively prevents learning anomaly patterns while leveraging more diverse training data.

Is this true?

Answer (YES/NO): NO